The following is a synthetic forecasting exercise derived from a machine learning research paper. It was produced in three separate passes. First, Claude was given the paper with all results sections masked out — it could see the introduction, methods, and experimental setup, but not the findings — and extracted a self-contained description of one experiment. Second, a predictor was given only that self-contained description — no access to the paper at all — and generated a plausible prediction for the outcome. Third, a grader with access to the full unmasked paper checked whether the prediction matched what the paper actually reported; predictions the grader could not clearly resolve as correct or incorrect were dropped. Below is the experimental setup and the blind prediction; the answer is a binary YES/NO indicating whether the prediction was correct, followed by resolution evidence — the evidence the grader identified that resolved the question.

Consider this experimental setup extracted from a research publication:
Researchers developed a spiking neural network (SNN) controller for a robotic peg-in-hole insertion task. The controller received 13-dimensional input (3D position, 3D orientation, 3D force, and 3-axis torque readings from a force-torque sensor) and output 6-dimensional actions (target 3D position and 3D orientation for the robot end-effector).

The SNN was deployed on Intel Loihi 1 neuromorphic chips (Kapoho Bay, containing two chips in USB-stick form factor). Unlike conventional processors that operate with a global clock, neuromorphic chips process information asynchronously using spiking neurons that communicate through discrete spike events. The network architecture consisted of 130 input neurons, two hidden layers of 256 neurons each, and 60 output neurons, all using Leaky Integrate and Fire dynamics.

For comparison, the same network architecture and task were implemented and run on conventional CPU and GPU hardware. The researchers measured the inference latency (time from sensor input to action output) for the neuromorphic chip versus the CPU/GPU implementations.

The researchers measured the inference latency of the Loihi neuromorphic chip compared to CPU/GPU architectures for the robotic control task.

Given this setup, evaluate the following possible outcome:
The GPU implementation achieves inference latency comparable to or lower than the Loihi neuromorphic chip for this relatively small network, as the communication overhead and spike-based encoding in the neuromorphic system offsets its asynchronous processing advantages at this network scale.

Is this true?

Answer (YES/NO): NO